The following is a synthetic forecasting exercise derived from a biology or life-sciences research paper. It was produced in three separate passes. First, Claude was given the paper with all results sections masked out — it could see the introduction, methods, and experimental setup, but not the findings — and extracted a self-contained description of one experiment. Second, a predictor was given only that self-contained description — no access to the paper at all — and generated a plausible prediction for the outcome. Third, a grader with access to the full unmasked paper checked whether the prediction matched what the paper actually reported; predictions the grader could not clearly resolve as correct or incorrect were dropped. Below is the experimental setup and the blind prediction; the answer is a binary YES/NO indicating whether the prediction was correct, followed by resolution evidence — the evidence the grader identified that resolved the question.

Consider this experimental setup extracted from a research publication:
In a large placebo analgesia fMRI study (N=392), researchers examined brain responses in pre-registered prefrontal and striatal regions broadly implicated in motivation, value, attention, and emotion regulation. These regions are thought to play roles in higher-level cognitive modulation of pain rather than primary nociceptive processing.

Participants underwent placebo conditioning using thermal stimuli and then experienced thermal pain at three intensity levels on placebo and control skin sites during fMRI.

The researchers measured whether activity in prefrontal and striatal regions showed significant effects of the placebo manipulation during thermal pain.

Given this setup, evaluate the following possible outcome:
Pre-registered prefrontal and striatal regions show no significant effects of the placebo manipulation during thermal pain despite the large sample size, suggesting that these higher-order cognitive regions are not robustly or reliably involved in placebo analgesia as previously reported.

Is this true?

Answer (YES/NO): NO